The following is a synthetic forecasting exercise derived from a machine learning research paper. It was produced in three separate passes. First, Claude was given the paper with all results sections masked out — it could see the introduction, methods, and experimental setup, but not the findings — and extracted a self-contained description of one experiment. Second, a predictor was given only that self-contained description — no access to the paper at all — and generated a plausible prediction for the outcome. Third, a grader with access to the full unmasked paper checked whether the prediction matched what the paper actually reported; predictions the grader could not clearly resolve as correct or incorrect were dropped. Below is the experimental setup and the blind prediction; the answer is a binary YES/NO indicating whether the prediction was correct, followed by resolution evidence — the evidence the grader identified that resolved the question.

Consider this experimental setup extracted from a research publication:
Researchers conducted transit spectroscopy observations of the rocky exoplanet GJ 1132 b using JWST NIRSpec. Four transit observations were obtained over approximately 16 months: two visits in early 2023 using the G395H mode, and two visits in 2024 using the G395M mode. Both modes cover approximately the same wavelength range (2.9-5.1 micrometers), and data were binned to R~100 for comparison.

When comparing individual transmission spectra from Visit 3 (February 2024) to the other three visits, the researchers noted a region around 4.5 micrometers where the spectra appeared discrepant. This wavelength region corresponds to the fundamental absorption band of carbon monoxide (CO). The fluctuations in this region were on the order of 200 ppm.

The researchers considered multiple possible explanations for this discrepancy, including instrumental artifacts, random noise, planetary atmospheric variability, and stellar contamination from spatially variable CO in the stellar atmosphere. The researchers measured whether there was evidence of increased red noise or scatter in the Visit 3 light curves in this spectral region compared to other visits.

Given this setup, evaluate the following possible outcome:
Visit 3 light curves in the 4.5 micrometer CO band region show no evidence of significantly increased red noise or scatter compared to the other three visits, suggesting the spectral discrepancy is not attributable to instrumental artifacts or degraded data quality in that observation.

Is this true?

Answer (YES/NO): YES